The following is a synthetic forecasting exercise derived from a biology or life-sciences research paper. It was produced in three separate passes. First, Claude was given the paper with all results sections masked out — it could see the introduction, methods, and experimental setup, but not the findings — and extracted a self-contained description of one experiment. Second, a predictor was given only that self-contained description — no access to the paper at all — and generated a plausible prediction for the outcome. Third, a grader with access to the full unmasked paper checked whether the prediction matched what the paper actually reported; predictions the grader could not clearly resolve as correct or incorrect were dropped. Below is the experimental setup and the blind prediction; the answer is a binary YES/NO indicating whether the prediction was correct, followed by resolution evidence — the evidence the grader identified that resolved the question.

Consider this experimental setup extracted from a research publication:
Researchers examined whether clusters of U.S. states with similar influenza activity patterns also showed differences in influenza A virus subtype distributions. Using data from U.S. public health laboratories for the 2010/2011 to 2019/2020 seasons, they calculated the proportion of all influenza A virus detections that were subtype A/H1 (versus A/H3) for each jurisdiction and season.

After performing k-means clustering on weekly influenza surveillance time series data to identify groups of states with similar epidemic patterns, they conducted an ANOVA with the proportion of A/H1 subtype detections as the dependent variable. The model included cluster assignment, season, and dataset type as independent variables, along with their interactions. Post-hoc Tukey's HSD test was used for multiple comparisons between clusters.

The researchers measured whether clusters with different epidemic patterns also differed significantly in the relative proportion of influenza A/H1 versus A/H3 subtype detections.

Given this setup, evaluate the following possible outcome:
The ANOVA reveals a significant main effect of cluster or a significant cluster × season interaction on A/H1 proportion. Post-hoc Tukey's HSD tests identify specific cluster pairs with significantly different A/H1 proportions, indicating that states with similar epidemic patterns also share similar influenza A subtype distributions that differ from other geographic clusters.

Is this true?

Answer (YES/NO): YES